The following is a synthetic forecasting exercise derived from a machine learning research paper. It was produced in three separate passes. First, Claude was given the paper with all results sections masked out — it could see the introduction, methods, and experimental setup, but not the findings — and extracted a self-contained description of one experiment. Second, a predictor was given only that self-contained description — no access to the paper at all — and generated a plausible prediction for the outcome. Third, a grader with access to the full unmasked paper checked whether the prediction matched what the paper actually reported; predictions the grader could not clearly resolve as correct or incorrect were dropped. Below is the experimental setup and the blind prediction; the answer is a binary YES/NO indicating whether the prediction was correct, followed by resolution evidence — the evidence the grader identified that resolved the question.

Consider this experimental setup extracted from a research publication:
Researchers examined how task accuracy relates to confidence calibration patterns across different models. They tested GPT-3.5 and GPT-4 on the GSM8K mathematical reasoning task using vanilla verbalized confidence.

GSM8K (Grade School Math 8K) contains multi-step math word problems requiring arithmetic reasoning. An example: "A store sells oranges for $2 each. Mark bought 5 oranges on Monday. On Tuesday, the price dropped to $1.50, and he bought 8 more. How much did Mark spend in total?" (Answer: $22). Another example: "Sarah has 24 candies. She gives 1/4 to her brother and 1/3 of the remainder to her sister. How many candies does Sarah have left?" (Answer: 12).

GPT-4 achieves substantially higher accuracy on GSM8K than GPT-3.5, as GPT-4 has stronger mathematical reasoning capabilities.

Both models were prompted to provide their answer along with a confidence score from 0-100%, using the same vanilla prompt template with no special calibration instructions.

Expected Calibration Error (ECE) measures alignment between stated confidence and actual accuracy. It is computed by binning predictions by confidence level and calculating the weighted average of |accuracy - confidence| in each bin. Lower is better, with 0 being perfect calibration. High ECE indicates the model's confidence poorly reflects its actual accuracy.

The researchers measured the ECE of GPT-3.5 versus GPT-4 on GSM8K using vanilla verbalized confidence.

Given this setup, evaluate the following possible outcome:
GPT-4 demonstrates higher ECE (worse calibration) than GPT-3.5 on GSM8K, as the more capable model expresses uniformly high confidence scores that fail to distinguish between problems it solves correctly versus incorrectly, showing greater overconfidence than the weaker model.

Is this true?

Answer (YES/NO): NO